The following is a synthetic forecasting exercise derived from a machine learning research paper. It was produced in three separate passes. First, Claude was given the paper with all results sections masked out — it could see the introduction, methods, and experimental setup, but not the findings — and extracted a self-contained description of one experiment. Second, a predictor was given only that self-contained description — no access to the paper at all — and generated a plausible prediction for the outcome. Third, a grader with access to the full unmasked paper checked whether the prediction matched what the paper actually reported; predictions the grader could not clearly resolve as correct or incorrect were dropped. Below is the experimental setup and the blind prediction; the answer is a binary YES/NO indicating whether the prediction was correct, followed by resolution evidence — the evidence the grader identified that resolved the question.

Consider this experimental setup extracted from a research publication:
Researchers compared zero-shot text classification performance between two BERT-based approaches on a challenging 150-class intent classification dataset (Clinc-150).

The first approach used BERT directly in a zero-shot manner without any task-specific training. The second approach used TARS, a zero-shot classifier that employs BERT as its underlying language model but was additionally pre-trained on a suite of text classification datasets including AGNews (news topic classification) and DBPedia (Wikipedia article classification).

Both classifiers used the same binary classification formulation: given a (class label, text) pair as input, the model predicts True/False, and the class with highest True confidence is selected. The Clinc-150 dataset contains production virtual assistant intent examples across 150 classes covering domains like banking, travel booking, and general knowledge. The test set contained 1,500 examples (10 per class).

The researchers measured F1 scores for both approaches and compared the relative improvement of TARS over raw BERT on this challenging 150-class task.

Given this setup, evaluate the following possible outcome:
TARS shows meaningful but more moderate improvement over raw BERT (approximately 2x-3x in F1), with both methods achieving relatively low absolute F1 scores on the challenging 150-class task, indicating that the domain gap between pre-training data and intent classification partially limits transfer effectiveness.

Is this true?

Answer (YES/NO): NO